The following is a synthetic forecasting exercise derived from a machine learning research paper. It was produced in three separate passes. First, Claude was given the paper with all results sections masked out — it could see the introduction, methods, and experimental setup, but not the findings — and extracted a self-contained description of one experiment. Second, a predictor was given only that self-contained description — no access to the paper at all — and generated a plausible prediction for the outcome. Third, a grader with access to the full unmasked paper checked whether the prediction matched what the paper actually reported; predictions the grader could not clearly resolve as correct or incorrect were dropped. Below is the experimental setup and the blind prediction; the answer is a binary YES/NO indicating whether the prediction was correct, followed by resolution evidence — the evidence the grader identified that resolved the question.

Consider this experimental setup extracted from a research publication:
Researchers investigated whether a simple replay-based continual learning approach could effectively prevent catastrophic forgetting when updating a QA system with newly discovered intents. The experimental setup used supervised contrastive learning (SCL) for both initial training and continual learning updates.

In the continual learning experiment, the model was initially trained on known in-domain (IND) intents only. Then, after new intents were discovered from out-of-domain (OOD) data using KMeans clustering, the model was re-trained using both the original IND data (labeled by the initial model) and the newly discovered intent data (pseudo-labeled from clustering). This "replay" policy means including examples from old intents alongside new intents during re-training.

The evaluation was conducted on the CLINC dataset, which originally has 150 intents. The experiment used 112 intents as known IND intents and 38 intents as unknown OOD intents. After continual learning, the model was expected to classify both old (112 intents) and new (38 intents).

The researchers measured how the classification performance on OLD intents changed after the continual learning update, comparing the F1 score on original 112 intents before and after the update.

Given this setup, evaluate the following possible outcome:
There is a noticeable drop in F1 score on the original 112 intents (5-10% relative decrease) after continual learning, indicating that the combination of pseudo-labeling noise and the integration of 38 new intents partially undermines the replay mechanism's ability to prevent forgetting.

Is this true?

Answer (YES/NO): NO